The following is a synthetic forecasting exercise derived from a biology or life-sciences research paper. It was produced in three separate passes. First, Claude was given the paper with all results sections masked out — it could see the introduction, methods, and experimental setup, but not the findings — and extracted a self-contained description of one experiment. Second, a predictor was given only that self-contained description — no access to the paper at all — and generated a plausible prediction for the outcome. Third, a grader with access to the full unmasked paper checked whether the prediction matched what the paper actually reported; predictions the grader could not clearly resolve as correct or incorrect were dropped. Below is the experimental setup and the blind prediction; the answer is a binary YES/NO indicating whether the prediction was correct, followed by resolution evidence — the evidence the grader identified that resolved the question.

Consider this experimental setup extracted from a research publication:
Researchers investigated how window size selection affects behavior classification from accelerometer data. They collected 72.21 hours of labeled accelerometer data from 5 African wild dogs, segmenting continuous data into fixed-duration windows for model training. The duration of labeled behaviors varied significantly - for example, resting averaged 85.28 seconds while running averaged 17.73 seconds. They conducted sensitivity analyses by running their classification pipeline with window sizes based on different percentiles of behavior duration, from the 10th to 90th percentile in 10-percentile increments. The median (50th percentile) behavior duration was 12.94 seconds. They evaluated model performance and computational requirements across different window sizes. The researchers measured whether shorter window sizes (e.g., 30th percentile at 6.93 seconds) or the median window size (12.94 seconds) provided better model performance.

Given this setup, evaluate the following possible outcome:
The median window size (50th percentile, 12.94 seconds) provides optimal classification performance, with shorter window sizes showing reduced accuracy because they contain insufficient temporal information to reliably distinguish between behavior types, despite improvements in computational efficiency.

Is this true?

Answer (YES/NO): NO